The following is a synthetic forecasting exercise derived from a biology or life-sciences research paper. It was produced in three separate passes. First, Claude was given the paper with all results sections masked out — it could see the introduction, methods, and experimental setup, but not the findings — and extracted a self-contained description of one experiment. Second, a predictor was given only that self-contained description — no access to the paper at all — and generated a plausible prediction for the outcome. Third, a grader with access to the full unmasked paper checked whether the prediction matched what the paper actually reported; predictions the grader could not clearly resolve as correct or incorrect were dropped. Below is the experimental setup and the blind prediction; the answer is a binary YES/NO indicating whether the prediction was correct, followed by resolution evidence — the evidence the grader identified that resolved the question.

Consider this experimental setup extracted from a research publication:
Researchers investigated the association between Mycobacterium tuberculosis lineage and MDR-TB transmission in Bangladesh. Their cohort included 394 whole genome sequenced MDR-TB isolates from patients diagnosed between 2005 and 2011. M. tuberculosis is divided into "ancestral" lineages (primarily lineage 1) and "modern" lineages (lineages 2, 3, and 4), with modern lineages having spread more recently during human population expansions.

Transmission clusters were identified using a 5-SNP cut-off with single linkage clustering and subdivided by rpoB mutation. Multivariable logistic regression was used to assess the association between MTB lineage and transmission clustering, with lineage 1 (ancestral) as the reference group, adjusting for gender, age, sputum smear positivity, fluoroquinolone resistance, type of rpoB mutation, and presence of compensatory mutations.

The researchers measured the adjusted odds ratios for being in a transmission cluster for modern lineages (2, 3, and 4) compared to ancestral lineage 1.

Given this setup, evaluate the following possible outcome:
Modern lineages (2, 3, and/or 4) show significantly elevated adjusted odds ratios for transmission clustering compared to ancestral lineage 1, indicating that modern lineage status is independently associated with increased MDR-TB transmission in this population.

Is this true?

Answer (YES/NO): YES